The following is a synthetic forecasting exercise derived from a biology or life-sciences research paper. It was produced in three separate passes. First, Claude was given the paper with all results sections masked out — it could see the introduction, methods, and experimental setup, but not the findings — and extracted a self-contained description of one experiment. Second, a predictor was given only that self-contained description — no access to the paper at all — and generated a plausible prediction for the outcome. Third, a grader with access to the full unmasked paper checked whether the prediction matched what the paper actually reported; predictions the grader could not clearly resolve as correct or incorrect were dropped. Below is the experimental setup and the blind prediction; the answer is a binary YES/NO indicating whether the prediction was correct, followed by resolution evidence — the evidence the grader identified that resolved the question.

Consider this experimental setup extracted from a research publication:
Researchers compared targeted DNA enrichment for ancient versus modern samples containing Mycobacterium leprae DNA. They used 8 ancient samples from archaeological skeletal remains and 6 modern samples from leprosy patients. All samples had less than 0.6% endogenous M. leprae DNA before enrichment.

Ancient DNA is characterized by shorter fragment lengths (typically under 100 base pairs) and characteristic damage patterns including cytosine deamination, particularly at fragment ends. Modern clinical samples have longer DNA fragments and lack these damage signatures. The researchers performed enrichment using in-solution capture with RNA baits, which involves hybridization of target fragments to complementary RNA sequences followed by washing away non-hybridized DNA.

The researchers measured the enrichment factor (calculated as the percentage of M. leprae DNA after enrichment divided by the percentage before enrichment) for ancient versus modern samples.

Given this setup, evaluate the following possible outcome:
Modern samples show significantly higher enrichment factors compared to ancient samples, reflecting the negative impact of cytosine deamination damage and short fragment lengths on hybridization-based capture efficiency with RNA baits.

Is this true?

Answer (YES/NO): NO